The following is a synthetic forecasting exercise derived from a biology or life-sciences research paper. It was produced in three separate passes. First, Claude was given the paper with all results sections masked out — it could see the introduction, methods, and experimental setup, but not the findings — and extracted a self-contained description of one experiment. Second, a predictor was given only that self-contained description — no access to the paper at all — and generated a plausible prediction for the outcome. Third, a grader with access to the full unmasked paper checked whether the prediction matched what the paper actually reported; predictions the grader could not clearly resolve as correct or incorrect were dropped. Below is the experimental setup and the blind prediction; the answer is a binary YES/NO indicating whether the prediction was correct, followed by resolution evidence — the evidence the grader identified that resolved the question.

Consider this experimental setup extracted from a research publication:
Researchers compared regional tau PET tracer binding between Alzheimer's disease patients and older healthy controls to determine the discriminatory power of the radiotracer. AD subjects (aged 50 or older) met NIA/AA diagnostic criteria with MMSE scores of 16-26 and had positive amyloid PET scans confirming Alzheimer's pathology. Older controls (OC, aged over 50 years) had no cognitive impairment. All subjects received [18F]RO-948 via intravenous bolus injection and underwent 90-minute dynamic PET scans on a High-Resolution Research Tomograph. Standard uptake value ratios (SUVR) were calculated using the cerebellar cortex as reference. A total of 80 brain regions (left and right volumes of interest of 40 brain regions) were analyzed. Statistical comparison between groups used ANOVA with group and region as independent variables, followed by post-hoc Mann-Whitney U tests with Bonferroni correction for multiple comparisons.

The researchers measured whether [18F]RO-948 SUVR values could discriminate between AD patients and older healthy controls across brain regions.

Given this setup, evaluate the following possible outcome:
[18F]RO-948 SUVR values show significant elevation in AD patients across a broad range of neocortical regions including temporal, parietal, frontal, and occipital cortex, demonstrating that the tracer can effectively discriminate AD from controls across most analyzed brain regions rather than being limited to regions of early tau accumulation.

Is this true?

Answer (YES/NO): NO